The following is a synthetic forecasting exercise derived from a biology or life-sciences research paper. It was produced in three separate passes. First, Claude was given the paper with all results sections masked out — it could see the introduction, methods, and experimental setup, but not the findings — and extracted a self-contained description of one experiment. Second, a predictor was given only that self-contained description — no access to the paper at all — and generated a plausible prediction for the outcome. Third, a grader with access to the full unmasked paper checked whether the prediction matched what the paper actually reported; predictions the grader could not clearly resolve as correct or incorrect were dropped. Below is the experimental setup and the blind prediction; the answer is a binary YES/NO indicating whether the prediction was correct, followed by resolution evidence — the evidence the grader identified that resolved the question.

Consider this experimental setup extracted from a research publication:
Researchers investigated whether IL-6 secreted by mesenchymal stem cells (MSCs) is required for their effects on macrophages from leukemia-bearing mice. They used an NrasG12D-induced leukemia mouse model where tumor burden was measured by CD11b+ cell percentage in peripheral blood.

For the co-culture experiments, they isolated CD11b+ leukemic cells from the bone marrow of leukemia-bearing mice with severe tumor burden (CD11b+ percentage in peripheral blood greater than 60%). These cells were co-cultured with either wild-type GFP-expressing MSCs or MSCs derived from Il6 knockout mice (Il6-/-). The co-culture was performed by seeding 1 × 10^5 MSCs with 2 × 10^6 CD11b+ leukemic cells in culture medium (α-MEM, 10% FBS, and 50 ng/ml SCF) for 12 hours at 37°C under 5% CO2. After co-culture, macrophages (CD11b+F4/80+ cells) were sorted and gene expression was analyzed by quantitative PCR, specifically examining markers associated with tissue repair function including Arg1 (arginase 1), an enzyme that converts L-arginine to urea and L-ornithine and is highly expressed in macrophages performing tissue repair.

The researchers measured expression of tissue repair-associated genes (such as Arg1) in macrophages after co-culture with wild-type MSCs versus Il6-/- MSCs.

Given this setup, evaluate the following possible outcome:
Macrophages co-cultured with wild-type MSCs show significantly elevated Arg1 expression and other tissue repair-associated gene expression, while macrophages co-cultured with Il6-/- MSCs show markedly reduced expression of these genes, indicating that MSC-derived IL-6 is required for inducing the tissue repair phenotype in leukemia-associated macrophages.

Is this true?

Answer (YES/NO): YES